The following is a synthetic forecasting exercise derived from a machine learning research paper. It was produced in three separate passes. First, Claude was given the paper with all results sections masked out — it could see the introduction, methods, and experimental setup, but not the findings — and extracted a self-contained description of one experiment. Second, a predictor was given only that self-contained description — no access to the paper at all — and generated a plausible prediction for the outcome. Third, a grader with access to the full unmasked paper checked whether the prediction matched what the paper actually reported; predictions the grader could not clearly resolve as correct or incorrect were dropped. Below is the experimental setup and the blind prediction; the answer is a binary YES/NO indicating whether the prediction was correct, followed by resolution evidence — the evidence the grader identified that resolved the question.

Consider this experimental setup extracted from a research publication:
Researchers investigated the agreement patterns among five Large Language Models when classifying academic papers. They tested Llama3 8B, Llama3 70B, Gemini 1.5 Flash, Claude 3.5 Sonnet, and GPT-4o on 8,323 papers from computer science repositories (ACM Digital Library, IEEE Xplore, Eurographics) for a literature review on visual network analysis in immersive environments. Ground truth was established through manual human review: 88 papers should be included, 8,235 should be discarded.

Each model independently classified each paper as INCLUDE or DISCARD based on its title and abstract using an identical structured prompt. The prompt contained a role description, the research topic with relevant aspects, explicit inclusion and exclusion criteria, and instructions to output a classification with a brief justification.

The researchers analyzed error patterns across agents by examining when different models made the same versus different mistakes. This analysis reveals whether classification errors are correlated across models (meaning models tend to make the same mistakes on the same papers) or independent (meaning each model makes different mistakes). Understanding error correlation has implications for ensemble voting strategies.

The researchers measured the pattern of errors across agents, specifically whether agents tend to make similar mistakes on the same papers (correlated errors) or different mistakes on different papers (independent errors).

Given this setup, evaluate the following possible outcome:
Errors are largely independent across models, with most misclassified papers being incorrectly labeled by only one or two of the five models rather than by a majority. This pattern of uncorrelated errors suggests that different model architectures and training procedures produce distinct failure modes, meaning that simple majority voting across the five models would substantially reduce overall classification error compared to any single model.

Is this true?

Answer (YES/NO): YES